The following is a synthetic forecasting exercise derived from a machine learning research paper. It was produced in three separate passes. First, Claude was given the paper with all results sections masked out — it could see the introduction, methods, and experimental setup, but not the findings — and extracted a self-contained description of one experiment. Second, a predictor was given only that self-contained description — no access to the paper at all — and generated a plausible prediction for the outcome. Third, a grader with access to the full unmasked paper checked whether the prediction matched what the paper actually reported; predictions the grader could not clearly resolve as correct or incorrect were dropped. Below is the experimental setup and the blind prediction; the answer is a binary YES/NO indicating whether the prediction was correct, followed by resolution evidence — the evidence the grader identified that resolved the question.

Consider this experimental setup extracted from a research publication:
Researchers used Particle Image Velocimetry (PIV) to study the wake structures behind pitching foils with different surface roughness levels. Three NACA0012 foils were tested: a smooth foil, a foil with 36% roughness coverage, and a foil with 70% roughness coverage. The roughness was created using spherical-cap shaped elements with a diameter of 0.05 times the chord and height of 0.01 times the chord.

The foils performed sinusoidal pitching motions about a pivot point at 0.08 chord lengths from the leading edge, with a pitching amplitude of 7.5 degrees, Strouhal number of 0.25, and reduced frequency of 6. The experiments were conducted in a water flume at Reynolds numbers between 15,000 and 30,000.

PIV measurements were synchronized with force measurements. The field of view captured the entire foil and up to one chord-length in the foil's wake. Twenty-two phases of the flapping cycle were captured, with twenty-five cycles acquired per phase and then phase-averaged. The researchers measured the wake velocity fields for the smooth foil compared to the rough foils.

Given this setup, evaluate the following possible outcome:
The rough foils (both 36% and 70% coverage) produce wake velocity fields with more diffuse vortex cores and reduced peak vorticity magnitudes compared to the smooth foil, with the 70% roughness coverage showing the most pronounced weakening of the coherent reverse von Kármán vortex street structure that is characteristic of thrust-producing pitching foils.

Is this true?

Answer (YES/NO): NO